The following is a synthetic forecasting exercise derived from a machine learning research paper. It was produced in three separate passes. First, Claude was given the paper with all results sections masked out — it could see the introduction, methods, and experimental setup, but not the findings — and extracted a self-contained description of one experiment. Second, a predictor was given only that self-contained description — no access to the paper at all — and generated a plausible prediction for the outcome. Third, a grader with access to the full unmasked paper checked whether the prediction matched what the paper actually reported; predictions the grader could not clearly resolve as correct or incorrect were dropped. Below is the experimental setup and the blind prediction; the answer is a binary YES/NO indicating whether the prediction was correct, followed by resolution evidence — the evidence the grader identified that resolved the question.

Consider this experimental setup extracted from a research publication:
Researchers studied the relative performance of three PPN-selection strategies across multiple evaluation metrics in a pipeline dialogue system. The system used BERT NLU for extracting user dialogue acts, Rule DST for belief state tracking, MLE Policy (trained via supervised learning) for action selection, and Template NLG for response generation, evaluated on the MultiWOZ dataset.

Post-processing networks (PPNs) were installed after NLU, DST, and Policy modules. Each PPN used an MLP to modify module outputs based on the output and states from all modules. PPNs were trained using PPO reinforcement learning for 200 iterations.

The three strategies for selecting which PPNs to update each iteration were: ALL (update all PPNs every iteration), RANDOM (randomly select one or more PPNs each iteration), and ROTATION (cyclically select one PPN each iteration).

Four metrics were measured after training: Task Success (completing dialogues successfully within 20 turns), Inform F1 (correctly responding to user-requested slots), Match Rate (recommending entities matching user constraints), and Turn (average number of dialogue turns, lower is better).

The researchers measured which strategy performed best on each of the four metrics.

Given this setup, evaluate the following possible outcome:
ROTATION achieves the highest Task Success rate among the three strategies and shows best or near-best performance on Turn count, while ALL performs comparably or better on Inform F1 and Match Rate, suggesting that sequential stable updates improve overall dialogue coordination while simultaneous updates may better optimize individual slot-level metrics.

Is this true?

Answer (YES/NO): NO